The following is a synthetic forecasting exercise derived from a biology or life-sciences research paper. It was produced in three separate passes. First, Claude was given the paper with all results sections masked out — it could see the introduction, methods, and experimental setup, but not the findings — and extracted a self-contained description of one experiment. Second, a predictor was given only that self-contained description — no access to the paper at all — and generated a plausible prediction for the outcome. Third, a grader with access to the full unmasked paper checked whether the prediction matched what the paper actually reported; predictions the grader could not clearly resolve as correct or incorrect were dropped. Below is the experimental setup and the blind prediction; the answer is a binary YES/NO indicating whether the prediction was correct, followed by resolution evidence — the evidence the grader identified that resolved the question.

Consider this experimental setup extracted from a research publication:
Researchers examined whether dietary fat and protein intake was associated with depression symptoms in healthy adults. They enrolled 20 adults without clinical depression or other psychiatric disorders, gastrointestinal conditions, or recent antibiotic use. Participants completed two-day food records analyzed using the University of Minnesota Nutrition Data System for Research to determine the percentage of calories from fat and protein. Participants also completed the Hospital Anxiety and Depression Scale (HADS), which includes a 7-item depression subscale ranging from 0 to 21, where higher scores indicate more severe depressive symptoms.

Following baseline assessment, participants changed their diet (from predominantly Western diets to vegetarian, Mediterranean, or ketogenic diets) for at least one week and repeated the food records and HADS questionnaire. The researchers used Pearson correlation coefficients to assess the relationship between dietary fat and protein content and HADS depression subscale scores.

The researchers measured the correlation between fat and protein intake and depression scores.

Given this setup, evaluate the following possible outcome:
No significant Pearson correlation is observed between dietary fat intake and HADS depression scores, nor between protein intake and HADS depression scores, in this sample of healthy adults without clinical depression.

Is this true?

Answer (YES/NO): YES